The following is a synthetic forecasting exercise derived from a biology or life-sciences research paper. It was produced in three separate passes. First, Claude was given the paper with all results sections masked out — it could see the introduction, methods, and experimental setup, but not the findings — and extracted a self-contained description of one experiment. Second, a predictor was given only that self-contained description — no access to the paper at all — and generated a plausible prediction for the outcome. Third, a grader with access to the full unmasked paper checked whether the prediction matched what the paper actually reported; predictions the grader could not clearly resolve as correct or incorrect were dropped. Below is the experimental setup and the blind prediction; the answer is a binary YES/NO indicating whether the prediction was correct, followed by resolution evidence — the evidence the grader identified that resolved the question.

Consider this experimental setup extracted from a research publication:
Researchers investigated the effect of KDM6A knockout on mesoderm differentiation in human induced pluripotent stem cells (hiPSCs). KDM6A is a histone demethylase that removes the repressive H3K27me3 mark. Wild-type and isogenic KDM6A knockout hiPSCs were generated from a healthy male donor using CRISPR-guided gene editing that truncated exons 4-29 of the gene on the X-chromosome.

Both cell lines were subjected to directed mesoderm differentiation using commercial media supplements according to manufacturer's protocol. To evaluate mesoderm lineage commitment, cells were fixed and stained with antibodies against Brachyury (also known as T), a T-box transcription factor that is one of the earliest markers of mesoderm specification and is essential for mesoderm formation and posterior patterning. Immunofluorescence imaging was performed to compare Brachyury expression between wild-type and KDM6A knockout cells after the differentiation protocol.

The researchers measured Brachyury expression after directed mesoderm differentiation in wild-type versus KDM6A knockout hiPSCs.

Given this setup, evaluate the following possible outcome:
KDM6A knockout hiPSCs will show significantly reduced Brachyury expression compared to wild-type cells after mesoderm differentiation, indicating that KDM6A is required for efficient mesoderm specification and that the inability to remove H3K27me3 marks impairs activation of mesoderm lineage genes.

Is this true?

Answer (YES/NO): NO